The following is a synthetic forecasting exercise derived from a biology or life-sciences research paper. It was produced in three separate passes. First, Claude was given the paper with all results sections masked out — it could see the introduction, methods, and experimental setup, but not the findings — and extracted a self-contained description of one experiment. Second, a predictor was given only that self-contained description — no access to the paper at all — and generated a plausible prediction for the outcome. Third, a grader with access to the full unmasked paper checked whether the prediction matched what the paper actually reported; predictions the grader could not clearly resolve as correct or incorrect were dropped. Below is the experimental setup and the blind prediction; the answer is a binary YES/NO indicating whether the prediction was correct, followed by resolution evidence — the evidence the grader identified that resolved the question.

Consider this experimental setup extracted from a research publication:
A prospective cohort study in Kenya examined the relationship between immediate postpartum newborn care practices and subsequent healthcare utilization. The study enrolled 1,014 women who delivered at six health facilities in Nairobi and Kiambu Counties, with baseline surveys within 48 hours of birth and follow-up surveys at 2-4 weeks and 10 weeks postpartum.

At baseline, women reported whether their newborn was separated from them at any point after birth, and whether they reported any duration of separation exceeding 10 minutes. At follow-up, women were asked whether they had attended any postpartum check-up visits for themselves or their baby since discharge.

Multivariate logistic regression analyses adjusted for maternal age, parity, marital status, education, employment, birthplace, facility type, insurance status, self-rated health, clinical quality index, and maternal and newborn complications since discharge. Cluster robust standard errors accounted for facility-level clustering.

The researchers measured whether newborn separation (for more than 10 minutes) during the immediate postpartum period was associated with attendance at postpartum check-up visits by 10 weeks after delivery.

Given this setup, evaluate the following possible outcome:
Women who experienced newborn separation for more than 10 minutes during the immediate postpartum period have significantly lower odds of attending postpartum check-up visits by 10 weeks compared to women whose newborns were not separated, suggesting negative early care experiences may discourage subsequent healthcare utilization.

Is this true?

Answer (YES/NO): NO